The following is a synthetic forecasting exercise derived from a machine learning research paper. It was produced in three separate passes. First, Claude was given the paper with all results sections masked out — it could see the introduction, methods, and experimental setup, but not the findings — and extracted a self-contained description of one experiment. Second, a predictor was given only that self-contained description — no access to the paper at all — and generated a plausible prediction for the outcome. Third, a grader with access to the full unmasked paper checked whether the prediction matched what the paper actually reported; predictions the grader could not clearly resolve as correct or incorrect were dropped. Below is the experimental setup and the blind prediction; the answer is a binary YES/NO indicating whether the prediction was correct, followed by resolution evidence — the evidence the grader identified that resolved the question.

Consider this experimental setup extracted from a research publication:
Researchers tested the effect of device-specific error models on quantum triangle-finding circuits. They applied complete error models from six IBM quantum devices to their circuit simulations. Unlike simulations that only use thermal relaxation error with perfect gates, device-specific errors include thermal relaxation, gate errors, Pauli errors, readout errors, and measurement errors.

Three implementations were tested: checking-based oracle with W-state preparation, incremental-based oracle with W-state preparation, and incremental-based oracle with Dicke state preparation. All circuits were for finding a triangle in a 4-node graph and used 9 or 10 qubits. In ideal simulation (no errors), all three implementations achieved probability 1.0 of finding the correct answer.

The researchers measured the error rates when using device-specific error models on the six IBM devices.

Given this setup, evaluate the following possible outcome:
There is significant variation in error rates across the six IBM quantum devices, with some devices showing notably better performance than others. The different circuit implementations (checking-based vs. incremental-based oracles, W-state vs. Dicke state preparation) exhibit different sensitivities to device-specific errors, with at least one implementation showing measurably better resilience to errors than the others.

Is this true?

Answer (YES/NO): NO